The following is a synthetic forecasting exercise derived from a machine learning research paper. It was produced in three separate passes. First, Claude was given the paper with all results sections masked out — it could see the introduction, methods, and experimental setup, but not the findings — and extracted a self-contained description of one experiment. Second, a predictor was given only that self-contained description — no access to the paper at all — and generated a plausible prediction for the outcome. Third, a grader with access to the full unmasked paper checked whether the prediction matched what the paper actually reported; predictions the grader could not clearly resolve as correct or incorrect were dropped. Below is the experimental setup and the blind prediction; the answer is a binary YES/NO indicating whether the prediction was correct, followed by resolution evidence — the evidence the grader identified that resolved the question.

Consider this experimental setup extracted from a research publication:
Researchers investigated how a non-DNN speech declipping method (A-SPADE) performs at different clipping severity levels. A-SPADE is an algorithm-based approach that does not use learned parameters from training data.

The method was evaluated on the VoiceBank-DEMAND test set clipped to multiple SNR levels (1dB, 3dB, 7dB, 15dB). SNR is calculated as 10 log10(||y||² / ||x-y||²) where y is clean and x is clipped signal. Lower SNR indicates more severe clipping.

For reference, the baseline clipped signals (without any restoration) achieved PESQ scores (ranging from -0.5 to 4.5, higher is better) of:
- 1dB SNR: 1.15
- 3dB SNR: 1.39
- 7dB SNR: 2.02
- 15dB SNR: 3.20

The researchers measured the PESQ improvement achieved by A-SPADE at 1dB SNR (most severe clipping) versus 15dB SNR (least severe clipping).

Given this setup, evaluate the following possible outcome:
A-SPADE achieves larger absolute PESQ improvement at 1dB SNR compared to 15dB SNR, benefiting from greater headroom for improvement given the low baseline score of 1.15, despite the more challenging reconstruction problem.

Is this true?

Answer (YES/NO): NO